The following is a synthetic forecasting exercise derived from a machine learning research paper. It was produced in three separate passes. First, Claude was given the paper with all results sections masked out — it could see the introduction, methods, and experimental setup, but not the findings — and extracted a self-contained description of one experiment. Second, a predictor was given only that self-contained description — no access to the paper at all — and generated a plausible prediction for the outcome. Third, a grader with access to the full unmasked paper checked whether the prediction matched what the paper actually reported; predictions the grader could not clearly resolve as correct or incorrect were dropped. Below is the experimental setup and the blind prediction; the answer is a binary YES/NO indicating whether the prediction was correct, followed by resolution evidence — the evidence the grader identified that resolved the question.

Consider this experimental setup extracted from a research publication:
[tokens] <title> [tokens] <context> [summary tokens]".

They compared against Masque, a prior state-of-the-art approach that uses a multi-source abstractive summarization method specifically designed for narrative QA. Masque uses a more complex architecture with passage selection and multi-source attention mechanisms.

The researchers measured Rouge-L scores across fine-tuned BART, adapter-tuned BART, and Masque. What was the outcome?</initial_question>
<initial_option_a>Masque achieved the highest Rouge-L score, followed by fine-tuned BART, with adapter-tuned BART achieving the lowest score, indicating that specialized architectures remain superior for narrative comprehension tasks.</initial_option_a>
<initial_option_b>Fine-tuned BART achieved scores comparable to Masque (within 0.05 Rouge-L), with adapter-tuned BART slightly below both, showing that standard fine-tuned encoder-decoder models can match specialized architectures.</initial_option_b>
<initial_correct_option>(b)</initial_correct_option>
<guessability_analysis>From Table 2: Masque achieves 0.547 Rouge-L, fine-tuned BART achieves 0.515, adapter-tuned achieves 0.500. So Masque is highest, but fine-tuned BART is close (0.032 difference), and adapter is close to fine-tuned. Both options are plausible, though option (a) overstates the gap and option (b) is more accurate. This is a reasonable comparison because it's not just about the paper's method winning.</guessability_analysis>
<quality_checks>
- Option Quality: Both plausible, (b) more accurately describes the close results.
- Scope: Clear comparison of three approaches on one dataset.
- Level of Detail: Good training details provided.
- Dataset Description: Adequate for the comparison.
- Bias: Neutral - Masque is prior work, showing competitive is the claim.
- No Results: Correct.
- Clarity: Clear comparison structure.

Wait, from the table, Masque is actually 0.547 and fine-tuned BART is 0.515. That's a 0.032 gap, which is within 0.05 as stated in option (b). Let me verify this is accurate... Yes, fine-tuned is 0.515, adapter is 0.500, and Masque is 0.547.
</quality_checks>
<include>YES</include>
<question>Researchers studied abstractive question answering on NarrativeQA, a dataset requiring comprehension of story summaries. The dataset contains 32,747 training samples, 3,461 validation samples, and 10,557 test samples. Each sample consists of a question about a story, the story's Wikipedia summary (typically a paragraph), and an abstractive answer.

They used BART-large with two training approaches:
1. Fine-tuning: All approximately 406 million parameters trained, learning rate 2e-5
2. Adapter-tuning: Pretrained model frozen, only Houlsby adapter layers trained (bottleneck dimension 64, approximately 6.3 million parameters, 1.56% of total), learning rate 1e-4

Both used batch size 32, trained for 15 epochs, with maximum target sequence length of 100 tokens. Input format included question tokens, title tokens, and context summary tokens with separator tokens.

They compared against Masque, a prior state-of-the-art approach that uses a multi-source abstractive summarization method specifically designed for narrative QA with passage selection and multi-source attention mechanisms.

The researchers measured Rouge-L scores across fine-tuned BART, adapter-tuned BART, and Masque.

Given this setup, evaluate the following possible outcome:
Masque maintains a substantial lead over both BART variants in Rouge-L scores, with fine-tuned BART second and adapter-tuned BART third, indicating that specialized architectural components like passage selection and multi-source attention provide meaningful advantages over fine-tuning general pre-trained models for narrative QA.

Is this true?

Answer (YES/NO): NO